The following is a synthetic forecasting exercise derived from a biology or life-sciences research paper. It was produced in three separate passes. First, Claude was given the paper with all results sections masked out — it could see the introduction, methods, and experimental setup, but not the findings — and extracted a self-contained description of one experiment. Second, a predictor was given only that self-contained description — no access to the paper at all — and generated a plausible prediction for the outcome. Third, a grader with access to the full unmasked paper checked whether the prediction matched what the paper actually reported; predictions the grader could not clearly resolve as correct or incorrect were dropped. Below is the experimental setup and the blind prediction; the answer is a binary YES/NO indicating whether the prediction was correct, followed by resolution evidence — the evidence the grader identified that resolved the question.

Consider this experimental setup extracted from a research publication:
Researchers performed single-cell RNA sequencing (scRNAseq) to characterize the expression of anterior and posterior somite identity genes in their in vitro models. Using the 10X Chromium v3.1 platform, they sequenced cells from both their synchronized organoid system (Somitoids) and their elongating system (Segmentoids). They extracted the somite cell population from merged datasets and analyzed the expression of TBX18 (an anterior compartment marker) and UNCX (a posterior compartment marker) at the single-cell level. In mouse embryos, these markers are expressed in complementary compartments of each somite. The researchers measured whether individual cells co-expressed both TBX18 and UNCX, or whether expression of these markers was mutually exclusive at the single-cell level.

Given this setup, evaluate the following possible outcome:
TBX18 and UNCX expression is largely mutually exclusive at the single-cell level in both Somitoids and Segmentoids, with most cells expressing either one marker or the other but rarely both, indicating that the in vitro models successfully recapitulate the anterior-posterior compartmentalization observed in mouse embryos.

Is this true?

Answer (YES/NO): YES